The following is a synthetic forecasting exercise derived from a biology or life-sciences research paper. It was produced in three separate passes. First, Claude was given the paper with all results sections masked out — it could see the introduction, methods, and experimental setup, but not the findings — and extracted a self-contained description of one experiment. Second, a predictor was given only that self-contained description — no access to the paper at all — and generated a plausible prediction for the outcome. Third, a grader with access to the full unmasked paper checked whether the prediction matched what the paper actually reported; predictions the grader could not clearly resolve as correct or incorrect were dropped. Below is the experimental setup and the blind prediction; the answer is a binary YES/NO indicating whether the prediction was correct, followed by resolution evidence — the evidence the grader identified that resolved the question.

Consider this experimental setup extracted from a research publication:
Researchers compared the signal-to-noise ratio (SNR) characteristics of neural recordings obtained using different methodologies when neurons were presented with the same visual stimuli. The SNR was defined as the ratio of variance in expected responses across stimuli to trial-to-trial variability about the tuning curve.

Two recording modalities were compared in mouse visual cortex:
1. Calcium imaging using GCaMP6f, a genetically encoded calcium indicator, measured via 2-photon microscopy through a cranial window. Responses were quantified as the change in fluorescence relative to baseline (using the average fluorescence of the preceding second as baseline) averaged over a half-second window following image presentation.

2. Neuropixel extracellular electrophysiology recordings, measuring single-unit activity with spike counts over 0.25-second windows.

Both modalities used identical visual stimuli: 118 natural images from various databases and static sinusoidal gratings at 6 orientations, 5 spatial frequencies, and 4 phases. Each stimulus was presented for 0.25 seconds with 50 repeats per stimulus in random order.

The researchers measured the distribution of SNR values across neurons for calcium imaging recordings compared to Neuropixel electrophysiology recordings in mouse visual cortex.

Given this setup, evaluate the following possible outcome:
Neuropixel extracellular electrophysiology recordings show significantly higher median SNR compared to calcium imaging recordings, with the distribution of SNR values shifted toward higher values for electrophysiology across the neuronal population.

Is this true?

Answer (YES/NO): YES